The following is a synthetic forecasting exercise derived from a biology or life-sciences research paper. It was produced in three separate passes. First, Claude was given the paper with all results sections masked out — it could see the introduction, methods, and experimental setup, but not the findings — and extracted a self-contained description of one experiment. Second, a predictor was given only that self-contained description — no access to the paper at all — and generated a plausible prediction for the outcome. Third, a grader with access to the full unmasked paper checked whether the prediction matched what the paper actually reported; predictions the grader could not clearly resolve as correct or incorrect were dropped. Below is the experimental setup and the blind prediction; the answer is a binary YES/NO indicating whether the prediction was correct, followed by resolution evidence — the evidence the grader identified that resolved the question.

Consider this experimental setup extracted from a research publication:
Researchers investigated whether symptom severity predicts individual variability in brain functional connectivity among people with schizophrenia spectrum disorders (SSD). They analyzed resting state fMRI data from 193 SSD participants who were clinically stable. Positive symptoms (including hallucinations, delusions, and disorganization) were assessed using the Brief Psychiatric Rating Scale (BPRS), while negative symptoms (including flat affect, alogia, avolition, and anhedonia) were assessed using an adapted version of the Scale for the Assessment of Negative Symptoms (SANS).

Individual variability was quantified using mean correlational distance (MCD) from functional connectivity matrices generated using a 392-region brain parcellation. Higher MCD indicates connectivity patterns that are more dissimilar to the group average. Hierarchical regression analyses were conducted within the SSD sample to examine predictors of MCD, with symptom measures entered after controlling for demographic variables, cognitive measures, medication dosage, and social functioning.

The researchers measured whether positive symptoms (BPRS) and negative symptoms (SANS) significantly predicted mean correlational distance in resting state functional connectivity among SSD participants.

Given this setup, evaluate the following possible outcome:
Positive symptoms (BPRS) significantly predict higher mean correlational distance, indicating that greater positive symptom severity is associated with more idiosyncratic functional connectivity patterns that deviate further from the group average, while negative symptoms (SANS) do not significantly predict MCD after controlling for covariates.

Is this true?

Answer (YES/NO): NO